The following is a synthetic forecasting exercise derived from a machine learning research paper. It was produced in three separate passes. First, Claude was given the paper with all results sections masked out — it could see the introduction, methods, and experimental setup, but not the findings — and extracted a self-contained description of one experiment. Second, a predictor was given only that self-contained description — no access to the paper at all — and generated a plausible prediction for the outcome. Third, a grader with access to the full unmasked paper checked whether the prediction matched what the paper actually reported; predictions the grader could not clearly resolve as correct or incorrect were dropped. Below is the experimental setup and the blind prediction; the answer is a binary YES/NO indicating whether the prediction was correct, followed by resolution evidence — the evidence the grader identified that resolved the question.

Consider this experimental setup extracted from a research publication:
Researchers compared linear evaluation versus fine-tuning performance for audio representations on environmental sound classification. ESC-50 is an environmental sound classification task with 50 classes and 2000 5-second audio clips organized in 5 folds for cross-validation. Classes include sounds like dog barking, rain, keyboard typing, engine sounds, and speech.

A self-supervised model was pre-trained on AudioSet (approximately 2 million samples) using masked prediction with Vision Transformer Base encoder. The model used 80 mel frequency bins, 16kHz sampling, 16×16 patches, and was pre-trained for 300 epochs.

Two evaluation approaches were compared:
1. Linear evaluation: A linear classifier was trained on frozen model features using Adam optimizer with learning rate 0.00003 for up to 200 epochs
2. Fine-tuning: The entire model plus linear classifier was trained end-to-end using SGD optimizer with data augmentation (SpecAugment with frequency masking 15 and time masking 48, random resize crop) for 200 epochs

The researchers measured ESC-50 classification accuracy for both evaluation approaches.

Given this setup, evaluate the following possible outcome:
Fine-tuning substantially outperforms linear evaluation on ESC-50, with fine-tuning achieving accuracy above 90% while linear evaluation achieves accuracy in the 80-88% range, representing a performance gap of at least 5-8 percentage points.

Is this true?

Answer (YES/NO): NO